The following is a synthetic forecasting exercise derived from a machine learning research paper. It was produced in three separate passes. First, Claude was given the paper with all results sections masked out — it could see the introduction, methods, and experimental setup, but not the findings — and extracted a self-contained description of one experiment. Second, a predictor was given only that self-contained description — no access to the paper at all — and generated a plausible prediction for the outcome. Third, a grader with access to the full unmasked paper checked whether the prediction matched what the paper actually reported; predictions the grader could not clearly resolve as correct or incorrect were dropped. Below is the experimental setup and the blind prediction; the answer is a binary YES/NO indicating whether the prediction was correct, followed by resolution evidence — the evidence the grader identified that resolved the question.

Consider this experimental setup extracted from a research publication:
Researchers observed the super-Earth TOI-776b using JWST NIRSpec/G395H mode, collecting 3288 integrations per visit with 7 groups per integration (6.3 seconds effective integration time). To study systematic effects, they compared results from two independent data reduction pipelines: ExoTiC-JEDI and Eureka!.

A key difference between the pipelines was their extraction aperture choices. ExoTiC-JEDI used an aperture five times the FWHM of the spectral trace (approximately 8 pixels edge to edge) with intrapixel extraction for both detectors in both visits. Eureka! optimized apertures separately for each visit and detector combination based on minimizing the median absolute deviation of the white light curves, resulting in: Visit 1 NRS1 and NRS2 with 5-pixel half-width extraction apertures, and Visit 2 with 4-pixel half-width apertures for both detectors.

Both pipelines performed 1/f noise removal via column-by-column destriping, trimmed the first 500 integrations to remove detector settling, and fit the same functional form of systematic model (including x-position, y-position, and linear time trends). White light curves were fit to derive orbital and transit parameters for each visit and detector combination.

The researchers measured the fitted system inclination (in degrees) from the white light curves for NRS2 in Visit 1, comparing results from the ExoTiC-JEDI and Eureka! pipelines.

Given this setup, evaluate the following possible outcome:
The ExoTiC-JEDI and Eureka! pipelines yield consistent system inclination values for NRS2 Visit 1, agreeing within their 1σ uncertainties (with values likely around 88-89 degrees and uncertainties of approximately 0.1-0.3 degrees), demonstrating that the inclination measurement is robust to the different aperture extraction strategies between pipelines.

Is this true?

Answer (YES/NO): NO